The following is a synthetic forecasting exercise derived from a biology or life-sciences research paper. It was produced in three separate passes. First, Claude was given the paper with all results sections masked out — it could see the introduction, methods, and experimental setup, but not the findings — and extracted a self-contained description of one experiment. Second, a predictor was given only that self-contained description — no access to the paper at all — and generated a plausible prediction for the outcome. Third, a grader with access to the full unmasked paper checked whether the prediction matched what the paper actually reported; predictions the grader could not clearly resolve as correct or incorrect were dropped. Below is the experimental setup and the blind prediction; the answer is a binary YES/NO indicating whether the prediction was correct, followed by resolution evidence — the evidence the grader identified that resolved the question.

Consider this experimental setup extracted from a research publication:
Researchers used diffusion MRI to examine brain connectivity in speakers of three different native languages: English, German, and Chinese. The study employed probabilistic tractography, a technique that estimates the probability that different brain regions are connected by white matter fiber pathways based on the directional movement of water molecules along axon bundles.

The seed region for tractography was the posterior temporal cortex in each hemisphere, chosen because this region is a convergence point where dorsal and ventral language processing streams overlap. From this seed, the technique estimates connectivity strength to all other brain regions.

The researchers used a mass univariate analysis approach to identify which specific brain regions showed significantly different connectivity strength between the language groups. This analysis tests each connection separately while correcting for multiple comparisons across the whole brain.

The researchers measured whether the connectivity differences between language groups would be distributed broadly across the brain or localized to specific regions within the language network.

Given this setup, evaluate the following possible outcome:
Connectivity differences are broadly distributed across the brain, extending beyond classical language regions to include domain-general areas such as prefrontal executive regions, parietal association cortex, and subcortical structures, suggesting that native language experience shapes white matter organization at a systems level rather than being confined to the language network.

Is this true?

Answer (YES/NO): NO